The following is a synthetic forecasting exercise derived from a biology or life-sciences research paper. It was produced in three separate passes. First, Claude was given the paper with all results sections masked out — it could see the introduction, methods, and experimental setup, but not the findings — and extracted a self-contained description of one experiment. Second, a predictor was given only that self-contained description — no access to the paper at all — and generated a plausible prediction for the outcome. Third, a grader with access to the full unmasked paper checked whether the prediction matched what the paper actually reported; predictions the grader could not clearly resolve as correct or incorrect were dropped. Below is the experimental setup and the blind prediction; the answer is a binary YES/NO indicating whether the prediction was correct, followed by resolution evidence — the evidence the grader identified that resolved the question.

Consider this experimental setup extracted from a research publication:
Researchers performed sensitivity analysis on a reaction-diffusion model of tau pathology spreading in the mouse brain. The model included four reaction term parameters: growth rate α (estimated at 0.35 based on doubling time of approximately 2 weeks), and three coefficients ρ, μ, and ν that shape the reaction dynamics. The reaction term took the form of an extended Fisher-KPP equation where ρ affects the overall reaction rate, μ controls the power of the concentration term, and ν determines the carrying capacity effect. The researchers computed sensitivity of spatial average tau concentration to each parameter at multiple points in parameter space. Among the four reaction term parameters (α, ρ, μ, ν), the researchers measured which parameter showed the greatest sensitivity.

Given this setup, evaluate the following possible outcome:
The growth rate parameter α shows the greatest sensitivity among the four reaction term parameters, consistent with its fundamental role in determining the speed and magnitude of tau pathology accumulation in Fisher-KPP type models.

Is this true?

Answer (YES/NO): NO